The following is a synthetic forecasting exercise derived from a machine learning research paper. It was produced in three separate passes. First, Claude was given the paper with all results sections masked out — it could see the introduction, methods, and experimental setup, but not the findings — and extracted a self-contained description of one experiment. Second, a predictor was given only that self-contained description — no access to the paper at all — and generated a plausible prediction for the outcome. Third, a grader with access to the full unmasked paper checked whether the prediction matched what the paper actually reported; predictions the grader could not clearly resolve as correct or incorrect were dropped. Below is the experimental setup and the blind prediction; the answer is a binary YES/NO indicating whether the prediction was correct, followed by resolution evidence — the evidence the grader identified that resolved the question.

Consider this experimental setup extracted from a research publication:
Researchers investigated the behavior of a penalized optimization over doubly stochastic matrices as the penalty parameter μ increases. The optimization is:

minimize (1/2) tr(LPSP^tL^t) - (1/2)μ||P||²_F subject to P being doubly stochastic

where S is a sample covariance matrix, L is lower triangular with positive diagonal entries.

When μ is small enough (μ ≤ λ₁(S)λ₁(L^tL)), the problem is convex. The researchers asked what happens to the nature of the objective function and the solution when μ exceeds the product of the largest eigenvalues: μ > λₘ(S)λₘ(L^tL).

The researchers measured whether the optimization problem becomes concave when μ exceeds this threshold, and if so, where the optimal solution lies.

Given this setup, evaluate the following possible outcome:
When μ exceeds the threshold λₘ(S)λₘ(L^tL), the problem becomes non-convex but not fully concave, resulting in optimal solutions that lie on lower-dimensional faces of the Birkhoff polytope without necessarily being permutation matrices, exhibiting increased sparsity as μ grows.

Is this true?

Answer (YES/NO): NO